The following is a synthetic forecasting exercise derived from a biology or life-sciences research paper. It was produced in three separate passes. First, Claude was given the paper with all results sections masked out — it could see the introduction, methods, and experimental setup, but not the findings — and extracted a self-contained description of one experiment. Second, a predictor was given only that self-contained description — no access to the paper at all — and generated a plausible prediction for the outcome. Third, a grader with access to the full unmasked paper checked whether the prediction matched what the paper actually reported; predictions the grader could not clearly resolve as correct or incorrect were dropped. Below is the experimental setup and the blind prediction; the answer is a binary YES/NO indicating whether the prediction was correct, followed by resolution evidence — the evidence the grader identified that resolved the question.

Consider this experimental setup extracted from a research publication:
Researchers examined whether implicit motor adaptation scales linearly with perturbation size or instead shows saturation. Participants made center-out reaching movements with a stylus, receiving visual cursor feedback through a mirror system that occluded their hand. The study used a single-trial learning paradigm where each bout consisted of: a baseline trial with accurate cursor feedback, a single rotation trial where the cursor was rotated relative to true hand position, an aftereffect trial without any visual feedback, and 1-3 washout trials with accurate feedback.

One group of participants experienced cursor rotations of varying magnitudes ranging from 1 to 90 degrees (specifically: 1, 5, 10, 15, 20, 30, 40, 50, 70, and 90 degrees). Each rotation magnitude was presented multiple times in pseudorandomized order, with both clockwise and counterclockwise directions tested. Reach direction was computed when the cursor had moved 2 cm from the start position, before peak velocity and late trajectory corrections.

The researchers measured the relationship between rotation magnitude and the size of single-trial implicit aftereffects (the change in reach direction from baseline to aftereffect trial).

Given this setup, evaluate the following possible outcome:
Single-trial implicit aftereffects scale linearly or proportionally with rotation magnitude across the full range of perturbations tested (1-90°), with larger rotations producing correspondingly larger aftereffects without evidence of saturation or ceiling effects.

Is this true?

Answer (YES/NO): NO